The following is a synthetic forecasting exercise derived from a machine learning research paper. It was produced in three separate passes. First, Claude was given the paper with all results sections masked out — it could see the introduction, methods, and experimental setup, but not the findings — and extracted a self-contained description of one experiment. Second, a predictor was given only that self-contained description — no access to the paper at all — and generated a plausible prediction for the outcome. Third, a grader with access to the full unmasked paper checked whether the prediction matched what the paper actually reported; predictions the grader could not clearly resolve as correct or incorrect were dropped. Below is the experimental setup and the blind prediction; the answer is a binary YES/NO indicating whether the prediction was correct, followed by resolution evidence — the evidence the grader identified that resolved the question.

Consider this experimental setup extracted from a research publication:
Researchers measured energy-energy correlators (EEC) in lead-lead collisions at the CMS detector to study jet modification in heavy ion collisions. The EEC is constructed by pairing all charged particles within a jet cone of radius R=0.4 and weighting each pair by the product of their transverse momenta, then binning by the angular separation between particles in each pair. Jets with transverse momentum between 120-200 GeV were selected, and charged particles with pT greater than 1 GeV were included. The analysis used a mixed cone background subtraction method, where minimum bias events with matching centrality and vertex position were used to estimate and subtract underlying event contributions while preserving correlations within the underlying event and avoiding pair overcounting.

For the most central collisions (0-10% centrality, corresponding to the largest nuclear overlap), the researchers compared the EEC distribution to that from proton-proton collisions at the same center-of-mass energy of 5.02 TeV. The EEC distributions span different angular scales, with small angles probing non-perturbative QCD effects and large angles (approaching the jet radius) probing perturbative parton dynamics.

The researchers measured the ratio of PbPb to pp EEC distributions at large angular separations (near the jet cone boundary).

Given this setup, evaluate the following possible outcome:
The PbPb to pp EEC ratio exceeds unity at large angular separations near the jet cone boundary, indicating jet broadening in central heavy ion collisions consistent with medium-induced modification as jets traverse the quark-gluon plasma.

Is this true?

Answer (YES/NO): YES